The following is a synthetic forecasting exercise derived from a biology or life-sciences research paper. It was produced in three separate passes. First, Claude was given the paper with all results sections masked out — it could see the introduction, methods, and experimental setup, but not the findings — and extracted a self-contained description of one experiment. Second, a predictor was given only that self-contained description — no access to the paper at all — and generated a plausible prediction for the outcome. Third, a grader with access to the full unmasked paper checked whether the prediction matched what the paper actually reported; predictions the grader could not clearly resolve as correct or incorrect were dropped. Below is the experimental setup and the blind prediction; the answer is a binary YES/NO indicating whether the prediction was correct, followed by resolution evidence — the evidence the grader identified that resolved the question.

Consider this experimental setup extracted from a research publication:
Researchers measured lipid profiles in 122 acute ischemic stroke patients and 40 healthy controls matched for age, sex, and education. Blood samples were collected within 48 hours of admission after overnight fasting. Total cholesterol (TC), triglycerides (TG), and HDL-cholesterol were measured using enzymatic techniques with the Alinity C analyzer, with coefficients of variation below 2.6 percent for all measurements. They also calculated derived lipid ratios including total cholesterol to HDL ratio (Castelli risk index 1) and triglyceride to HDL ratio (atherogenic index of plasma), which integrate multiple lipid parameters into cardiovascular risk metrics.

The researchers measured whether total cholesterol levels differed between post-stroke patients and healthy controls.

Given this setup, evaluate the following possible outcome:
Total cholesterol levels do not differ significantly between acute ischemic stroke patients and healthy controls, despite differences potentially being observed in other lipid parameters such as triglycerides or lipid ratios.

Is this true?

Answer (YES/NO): YES